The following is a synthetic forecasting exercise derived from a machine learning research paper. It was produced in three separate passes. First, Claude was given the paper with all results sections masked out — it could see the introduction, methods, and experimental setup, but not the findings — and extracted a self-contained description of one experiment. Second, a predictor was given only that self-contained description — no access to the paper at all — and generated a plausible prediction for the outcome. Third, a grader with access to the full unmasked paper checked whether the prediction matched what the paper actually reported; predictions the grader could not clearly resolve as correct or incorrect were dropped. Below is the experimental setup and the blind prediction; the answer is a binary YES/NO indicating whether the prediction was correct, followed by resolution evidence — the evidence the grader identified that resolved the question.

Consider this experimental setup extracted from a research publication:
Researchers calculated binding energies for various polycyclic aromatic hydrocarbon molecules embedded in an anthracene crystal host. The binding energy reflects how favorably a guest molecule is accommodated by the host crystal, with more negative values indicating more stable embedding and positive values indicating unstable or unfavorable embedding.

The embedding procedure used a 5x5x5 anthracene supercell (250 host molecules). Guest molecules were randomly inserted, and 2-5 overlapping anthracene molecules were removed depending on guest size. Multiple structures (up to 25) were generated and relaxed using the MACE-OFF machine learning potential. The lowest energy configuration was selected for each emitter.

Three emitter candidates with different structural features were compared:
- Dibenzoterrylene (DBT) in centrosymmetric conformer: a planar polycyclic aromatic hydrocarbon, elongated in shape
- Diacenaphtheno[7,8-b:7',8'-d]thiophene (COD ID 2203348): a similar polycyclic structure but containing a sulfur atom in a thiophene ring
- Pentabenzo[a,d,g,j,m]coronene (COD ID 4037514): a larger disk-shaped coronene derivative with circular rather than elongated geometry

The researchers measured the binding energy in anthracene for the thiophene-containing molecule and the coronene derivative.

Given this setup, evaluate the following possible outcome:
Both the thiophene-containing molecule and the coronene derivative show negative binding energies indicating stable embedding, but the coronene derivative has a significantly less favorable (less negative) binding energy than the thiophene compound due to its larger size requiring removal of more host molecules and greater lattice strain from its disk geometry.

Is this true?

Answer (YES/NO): NO